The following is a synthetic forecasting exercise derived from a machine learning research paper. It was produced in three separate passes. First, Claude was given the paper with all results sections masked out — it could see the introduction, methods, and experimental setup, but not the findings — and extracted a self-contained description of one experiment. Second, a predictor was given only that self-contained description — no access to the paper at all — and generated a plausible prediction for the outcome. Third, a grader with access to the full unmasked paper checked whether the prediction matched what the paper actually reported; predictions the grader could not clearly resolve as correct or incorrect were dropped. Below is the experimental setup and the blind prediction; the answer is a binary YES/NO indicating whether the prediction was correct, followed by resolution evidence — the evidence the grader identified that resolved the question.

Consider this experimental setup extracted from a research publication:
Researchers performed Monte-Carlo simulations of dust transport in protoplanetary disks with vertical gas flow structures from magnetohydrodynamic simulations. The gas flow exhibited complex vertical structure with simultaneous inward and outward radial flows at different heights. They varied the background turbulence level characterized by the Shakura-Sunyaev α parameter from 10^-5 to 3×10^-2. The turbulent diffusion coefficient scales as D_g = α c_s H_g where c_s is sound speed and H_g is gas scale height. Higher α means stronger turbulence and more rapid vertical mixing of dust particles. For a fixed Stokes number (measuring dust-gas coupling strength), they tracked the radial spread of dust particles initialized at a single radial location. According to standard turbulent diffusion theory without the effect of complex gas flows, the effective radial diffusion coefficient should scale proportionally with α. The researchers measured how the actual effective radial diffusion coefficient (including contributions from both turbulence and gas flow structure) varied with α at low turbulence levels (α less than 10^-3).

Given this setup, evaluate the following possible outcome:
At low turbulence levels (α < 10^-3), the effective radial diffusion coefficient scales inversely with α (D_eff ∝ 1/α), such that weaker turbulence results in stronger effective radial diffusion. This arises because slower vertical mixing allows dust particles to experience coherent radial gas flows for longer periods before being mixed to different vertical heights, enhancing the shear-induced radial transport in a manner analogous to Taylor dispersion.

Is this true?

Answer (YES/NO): YES